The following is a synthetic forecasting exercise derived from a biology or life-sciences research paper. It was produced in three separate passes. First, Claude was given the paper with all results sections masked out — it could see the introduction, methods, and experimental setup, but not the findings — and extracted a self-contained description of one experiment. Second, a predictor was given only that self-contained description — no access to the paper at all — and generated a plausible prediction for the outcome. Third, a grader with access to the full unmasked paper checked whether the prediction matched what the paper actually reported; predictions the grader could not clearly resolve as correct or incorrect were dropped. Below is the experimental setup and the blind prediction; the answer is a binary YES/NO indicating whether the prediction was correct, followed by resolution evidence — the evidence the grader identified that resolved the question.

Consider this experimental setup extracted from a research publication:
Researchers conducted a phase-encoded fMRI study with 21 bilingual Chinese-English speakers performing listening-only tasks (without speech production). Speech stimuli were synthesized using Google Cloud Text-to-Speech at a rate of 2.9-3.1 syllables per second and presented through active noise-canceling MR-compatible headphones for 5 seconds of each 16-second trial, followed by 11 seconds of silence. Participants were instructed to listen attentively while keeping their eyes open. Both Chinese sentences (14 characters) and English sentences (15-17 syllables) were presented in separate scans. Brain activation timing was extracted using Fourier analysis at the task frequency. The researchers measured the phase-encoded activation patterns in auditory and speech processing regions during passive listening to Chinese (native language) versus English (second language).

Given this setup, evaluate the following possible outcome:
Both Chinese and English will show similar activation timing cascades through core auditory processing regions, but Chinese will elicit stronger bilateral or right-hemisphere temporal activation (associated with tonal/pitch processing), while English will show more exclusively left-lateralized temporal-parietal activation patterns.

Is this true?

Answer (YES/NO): NO